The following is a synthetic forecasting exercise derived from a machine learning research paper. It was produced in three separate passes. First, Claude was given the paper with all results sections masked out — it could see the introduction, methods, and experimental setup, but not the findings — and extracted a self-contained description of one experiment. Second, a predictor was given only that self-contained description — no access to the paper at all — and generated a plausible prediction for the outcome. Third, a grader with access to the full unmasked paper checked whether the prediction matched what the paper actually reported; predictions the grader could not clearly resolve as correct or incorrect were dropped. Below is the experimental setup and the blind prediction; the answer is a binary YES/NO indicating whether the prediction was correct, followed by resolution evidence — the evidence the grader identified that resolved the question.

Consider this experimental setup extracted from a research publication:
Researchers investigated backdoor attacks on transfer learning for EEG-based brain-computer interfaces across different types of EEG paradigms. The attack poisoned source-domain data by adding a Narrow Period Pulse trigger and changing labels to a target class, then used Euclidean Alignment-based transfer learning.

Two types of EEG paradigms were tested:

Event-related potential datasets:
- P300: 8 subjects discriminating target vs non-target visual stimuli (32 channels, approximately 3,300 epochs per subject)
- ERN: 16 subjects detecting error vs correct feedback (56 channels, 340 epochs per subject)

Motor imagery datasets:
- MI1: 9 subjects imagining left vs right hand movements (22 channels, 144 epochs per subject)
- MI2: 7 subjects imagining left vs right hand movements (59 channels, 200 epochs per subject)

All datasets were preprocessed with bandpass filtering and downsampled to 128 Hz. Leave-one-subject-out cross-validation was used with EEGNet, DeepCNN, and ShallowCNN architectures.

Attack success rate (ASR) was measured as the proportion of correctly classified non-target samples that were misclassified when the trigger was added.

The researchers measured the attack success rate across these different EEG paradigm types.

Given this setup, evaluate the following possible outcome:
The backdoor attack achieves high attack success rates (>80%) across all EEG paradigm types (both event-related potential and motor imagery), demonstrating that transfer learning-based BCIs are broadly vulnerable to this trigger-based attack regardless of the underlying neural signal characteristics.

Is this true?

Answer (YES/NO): NO